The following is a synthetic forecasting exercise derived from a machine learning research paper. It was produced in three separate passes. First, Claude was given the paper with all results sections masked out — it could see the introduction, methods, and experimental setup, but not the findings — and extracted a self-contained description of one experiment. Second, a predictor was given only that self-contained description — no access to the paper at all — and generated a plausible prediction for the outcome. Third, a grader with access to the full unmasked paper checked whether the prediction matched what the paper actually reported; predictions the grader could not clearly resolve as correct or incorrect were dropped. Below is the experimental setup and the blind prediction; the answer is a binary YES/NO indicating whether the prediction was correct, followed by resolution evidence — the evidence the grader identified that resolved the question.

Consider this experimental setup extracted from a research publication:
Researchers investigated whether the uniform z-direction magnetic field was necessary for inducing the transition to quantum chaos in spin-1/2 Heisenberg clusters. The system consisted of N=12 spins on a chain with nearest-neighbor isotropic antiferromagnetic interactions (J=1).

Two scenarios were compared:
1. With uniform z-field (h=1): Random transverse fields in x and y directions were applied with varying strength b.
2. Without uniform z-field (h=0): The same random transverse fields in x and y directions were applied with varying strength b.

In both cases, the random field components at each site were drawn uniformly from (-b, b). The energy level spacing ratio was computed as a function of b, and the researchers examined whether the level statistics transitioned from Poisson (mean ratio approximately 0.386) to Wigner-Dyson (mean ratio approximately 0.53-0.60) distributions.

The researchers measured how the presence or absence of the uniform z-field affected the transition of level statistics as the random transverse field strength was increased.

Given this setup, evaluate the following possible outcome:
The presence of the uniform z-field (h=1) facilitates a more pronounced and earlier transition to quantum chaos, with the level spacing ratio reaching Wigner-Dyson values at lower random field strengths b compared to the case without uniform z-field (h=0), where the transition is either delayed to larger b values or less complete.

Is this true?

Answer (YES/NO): NO